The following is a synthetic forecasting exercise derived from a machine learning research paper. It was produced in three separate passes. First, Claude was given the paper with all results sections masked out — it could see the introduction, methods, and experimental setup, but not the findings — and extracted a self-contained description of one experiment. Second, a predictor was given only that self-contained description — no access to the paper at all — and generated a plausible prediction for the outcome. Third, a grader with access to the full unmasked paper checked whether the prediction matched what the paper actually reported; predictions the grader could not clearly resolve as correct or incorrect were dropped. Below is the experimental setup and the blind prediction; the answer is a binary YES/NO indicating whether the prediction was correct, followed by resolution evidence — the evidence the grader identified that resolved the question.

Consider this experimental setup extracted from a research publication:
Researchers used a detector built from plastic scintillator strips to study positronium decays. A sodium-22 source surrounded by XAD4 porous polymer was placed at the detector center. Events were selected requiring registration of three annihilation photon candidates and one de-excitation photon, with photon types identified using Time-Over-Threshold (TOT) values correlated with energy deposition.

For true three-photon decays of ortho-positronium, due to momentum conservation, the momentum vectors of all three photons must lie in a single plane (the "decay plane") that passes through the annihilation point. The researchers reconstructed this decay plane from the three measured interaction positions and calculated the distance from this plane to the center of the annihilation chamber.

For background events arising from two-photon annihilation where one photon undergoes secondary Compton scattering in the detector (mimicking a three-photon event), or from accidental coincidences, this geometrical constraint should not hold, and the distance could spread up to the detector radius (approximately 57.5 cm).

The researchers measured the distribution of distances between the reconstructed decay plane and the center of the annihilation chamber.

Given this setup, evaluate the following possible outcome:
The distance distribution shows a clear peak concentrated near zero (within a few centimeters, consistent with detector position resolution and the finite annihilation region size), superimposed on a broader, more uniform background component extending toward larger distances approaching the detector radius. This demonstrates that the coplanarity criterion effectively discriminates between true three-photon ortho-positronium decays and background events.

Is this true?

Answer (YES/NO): YES